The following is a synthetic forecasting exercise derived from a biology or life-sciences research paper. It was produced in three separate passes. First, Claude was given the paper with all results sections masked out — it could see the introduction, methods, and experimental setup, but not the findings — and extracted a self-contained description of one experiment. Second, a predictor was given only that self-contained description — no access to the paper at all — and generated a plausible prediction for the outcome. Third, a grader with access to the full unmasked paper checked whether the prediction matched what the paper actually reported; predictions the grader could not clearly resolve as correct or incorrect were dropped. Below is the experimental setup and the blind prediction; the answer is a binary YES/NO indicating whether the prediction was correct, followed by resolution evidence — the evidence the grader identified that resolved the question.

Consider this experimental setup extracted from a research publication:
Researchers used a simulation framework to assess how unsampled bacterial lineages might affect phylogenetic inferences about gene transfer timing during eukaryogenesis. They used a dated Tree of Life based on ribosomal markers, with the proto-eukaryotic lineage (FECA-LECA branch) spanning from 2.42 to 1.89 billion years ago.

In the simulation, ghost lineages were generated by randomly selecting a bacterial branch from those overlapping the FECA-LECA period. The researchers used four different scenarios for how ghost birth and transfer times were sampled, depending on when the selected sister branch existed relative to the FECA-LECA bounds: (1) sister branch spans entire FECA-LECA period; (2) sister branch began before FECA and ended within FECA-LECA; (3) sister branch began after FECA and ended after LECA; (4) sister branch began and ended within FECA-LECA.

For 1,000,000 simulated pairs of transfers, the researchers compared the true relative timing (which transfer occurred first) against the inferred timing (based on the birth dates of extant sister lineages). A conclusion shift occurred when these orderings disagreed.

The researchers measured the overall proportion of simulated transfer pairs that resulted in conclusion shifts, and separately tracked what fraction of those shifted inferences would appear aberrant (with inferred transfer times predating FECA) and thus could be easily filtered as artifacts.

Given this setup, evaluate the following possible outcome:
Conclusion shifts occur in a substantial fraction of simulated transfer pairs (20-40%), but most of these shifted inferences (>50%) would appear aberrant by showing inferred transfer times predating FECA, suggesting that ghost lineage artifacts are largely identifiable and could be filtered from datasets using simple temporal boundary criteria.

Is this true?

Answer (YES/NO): NO